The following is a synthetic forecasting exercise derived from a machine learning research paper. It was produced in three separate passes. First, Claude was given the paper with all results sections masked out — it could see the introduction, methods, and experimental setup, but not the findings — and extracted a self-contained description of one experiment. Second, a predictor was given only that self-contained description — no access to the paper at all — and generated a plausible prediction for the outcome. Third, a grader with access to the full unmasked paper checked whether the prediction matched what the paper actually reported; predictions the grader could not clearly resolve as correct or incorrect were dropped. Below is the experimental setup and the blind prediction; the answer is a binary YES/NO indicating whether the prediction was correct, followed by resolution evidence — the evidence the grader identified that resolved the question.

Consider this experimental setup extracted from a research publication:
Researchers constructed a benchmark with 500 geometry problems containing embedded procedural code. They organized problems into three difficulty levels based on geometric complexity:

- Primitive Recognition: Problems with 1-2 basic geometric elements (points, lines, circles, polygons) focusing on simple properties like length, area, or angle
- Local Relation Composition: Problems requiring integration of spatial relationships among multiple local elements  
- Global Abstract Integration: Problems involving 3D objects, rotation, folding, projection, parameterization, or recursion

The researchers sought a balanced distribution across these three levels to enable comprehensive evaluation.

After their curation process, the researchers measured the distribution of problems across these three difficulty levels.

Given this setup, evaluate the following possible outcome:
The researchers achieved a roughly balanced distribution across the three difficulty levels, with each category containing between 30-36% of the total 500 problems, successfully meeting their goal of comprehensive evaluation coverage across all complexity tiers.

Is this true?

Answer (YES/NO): NO